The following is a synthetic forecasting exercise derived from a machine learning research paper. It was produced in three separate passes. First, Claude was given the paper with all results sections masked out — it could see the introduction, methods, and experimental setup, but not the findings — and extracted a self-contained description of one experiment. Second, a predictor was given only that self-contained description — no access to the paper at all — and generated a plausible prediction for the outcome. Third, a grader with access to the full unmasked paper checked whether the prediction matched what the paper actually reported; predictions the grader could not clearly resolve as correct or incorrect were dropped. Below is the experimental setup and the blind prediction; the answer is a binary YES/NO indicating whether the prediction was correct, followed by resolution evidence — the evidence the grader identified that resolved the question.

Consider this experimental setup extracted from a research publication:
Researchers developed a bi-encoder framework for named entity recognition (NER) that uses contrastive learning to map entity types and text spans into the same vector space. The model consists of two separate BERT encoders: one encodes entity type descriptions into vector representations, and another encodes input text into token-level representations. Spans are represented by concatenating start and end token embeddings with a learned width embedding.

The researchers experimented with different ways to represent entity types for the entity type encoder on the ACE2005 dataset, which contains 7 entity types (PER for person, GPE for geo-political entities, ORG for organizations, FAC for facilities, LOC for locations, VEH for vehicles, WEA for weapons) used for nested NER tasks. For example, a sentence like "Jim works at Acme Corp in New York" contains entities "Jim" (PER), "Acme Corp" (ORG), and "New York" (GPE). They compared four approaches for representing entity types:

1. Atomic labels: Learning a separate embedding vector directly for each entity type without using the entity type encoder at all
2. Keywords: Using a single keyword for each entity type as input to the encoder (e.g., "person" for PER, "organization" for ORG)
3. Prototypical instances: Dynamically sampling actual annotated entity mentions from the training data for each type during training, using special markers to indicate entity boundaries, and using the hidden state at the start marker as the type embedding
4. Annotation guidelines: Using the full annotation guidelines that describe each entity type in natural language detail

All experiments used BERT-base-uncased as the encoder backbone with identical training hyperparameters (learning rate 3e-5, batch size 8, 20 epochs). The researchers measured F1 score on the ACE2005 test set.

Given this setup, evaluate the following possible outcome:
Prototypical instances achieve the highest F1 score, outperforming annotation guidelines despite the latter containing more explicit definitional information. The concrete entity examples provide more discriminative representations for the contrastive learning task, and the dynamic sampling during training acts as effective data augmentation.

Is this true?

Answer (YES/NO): NO